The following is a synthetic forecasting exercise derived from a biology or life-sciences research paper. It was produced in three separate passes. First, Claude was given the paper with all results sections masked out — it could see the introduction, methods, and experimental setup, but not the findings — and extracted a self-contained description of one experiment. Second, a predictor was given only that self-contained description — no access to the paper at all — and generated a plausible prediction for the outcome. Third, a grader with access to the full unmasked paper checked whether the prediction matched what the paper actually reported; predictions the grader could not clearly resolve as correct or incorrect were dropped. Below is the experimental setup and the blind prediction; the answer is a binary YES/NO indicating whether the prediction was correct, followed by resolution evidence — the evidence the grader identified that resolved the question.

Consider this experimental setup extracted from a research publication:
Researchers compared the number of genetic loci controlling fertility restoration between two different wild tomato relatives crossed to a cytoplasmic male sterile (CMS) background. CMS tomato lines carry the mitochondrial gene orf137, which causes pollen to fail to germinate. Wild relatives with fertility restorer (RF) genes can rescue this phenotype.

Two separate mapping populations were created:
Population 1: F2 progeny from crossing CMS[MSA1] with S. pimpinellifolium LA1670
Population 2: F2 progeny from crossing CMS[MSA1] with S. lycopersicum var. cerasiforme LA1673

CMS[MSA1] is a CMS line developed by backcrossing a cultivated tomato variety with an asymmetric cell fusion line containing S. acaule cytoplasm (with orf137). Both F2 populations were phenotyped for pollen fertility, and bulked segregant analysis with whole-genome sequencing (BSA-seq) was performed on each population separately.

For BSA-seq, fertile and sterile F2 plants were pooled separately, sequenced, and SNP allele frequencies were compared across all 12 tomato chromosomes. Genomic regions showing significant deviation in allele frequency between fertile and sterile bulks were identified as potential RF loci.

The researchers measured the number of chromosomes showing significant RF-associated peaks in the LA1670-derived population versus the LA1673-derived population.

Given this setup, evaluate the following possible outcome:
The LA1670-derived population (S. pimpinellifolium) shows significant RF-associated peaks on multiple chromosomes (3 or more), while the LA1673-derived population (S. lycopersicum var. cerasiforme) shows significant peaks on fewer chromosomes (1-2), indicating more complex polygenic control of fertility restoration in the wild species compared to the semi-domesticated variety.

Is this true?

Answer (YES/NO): NO